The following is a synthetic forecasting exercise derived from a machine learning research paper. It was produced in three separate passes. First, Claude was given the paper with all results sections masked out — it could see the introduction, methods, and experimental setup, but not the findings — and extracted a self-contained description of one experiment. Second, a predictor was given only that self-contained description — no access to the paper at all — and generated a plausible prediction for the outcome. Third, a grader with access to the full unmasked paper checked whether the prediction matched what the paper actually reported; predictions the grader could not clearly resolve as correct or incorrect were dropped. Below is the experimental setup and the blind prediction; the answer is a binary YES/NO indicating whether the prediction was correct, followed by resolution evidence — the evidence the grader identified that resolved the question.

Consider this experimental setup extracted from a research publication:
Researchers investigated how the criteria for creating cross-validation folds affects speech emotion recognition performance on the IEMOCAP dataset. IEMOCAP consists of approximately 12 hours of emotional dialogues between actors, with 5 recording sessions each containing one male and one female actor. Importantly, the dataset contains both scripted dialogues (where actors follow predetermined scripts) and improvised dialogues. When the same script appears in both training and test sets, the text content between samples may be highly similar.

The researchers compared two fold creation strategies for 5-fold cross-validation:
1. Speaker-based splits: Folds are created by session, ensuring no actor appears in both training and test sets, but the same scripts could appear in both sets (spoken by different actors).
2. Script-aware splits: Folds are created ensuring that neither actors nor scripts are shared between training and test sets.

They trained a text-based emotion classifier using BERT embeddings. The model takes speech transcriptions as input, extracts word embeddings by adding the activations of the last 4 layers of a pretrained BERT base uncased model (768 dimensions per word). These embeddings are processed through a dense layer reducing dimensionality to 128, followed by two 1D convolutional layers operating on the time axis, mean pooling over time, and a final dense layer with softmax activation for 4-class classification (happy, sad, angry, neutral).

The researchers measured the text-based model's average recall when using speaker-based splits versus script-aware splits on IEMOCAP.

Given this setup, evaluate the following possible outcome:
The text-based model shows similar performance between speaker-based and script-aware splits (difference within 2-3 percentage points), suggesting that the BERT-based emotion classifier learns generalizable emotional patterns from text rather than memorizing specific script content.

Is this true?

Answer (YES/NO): NO